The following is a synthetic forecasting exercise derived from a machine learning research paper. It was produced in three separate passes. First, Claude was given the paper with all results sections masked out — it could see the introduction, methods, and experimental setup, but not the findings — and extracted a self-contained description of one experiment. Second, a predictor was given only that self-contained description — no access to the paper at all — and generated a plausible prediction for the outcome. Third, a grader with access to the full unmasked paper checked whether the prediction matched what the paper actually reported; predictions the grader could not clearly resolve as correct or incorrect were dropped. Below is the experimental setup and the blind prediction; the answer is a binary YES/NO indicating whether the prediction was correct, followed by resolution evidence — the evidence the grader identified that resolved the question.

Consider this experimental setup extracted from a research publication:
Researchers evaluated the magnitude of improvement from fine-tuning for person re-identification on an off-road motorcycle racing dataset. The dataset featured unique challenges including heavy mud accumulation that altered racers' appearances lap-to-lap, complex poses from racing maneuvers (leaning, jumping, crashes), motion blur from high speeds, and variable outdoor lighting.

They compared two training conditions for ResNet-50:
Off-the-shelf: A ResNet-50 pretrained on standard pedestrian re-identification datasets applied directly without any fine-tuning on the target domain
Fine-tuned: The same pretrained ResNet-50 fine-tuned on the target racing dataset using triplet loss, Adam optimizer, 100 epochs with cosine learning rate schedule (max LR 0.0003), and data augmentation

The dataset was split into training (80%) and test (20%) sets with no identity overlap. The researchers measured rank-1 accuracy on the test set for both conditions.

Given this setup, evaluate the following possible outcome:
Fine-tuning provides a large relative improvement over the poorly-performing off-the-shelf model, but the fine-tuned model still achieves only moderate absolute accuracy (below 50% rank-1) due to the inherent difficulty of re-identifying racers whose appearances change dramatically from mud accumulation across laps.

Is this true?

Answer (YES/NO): NO